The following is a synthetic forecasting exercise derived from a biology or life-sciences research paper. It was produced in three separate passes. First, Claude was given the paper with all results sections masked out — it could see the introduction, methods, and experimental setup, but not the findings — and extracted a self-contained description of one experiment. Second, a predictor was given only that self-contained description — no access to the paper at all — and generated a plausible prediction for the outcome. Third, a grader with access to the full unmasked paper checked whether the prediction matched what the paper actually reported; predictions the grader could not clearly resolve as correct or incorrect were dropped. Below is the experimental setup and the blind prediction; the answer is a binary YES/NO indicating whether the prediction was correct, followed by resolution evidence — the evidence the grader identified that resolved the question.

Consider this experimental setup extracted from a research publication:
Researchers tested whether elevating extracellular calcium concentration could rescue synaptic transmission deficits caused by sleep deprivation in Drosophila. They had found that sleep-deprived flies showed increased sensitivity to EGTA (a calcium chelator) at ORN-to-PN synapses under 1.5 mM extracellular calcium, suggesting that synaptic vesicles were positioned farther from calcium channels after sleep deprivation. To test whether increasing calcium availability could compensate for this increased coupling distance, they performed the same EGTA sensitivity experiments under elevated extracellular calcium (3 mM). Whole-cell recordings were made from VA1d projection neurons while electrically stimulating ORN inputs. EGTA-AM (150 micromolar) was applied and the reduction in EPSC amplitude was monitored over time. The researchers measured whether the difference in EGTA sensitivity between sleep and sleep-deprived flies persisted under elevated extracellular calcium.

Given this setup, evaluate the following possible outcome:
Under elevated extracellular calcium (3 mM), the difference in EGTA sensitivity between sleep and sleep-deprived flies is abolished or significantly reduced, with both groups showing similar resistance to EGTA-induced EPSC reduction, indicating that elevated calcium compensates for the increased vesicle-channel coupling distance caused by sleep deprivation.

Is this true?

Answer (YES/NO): YES